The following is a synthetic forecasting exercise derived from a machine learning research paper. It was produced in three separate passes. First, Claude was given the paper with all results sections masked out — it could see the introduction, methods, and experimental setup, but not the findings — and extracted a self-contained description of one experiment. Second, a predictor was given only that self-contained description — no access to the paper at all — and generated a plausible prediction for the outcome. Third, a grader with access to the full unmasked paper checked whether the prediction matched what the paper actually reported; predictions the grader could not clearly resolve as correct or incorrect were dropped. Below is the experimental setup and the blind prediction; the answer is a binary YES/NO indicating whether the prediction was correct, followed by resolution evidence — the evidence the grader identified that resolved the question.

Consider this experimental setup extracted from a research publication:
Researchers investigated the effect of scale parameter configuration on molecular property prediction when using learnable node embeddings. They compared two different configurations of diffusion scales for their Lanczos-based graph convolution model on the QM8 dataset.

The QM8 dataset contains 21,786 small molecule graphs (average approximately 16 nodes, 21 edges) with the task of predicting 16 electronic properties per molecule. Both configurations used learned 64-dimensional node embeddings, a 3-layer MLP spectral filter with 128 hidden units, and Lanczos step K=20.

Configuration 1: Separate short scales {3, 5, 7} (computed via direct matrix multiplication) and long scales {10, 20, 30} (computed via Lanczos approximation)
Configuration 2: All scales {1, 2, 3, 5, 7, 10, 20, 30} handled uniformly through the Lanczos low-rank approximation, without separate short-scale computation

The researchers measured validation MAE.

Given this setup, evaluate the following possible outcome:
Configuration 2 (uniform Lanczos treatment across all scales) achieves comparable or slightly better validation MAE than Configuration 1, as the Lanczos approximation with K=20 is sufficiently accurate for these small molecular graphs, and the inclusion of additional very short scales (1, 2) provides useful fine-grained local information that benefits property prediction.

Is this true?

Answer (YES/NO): NO